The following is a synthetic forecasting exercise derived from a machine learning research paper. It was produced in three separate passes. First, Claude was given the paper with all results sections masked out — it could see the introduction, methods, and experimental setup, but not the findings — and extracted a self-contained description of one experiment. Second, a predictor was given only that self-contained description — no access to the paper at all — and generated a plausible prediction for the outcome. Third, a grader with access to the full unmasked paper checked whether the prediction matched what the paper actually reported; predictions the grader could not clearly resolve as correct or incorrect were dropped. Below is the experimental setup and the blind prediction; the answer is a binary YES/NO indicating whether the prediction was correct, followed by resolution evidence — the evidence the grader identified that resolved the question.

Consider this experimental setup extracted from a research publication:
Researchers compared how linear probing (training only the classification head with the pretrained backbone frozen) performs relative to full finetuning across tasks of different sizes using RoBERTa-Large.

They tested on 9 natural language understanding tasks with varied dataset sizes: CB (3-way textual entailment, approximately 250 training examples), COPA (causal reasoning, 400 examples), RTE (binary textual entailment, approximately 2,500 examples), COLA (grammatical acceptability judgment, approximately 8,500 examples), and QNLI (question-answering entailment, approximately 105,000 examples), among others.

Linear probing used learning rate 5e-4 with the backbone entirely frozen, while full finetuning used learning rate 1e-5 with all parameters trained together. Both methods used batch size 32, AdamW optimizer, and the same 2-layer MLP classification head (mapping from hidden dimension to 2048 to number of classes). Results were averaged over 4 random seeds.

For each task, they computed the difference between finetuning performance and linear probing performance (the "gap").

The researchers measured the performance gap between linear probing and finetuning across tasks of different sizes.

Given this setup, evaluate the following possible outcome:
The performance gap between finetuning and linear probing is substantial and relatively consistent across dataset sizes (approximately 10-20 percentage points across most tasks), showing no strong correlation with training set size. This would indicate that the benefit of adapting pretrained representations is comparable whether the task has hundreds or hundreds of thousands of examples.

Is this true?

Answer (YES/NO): NO